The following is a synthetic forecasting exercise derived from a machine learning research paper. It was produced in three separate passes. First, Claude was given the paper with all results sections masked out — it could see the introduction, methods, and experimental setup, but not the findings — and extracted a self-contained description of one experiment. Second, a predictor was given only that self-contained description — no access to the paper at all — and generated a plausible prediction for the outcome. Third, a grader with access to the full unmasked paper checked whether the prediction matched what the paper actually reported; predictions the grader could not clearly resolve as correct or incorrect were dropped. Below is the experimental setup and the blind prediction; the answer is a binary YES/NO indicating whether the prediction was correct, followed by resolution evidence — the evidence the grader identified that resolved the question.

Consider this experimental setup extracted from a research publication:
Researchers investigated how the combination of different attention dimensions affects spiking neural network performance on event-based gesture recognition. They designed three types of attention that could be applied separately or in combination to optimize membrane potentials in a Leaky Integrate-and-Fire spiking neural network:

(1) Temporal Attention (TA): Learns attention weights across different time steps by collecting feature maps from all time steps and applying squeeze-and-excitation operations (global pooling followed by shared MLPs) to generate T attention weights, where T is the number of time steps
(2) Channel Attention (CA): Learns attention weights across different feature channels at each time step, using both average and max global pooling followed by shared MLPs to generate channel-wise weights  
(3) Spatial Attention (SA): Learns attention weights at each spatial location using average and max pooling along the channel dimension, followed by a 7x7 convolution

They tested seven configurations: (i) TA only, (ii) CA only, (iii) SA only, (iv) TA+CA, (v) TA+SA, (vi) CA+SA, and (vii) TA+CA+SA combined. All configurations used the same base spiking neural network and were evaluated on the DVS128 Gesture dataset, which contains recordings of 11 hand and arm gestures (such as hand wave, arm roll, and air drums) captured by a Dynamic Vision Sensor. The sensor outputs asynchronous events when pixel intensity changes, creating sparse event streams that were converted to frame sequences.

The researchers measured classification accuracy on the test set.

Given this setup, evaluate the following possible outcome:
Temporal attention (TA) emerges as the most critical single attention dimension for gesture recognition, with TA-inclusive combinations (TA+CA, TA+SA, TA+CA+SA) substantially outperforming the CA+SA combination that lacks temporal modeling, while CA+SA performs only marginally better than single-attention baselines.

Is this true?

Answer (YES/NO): NO